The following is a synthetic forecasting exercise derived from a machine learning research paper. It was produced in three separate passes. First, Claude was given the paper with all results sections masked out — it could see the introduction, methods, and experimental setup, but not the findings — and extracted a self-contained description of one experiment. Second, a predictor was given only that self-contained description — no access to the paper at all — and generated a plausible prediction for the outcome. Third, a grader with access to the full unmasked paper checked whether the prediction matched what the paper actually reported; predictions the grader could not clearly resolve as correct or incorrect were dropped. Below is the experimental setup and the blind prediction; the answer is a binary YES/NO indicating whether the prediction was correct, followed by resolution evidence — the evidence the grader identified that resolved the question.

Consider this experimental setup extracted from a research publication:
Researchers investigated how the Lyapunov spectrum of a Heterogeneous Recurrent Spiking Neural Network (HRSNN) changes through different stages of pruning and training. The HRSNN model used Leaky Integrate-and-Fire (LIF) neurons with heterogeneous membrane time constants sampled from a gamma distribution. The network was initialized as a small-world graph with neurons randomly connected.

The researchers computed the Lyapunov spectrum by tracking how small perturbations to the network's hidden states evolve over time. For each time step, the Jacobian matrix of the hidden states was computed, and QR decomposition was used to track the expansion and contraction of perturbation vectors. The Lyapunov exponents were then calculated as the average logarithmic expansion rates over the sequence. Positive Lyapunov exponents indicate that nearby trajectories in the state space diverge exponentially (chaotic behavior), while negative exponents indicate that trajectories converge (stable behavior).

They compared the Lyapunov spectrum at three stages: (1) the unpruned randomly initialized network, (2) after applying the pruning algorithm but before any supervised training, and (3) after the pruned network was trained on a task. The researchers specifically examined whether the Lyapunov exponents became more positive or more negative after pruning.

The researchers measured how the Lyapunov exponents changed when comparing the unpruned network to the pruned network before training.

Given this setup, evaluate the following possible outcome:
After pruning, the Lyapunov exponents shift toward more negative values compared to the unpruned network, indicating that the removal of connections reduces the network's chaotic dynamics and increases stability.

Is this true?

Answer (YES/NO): YES